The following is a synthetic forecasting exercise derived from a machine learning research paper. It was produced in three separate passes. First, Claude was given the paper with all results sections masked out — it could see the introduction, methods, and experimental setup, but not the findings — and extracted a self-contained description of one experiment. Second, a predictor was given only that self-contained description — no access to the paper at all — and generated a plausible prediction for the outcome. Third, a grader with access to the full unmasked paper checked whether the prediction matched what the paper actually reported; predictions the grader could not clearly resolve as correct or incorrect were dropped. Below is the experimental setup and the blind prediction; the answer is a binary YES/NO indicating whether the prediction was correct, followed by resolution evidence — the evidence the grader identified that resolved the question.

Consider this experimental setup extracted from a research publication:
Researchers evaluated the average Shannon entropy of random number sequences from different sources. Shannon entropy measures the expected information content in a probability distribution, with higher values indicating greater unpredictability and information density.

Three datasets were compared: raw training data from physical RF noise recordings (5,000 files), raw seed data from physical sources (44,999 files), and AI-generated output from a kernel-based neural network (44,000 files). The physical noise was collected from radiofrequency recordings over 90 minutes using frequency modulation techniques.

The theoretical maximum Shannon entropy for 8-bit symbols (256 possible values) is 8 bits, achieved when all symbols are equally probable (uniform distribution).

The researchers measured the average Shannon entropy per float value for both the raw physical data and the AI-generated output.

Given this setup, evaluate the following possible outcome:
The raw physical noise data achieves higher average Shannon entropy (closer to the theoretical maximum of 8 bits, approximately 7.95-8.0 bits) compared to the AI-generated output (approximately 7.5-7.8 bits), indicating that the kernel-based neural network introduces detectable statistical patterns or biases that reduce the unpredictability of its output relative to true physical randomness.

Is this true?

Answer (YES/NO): NO